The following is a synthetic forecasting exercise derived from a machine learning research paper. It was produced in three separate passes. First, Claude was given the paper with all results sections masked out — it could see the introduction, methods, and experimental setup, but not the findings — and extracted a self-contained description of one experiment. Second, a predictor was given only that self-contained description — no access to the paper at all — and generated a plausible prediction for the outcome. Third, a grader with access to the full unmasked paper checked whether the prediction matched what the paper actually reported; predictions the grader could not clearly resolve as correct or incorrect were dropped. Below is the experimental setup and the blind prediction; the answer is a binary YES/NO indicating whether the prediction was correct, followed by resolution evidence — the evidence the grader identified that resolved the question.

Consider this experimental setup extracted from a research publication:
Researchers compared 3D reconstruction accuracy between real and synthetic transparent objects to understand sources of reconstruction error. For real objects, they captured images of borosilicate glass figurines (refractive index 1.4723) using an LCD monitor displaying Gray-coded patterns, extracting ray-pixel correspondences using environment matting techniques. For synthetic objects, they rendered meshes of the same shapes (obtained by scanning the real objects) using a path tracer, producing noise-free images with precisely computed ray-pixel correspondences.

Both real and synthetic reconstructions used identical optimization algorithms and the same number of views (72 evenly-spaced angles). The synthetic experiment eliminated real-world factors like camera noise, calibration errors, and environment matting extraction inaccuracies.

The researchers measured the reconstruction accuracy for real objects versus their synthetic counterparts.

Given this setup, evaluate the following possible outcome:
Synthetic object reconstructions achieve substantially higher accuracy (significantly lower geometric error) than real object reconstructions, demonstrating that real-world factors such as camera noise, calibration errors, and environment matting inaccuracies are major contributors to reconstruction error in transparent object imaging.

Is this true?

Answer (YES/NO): YES